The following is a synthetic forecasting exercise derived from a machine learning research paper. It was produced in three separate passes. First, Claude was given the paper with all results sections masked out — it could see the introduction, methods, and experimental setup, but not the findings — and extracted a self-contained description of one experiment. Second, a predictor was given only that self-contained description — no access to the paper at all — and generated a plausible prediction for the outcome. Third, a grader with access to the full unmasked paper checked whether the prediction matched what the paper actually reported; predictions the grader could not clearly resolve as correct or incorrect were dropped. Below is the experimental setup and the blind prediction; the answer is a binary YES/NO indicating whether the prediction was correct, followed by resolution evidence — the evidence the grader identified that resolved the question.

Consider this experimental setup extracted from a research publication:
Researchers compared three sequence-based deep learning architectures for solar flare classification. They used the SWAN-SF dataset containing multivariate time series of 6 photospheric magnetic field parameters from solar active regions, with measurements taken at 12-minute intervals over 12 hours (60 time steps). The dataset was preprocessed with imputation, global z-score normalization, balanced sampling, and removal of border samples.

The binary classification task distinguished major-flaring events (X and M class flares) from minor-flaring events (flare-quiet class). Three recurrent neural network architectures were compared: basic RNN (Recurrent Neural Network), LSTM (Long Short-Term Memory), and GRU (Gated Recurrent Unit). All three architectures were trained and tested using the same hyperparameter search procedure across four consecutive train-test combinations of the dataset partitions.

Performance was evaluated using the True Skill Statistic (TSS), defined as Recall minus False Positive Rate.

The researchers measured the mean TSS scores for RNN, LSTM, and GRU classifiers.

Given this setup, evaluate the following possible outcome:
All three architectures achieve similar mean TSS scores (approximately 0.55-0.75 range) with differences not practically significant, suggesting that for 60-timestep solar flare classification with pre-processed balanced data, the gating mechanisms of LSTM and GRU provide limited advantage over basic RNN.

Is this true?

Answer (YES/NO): NO